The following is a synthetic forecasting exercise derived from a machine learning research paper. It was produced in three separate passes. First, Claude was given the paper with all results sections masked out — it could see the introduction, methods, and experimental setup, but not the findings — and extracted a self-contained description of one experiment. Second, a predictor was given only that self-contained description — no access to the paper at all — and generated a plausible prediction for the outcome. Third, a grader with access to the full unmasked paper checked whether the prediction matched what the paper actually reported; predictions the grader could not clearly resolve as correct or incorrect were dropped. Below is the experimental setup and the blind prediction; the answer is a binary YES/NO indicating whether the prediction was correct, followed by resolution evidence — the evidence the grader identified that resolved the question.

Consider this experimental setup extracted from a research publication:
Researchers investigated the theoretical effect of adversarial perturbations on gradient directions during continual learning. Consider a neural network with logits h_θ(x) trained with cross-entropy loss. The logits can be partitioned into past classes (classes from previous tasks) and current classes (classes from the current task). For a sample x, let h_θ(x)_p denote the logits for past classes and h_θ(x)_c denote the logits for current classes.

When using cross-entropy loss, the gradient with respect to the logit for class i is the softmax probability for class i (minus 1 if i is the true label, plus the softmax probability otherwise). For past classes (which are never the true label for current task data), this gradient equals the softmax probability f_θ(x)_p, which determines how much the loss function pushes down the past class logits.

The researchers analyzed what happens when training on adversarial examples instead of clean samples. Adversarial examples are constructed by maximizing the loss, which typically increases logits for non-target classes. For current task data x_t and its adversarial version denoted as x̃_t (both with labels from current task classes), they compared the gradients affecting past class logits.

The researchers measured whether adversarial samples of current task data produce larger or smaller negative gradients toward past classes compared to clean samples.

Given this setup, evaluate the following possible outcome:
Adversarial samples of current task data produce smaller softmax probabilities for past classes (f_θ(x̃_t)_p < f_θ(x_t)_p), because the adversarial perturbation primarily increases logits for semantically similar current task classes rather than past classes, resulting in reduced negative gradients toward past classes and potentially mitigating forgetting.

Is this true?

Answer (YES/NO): NO